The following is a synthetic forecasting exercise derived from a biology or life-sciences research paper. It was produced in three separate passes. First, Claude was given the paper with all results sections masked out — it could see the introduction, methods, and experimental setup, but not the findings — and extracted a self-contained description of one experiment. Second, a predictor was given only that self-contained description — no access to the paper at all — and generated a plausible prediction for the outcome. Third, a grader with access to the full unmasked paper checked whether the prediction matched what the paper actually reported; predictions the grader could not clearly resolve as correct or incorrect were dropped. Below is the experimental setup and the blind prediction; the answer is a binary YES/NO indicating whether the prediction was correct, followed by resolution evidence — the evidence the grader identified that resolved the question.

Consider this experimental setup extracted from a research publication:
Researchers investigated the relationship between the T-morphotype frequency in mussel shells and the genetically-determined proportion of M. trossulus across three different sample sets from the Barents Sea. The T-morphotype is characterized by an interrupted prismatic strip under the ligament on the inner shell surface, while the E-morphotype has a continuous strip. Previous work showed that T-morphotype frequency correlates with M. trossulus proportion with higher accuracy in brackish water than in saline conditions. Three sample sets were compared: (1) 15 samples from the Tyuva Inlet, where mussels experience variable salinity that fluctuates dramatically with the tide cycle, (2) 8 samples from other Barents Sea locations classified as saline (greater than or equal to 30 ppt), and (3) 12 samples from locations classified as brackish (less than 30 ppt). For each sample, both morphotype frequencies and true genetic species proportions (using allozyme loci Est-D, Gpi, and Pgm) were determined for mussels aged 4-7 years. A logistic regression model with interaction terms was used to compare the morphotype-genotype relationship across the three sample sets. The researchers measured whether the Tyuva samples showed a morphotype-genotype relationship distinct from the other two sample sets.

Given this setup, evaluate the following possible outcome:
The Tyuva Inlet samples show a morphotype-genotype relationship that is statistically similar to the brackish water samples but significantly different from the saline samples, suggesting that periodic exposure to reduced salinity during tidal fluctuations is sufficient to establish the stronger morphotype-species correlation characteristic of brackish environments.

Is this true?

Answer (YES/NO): NO